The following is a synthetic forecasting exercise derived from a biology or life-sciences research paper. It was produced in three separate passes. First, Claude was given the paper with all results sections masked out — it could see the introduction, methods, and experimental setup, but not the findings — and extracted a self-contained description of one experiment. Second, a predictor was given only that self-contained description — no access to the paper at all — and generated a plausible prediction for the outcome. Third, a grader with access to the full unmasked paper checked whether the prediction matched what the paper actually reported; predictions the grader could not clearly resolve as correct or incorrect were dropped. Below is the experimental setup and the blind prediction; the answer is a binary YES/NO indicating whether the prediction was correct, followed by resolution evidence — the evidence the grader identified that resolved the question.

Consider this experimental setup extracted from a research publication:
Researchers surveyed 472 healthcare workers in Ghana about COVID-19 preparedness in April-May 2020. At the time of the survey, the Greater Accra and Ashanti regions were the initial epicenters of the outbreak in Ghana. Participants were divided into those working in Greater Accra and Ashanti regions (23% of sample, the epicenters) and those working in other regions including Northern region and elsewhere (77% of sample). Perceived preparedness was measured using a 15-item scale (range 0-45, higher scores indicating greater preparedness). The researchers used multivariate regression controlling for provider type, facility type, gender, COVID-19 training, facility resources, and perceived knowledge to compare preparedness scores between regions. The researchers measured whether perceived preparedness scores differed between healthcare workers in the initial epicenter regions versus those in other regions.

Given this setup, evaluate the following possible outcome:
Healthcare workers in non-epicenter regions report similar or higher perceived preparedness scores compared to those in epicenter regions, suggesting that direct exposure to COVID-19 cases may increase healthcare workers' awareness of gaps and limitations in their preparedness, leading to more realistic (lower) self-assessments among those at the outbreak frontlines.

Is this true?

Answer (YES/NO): NO